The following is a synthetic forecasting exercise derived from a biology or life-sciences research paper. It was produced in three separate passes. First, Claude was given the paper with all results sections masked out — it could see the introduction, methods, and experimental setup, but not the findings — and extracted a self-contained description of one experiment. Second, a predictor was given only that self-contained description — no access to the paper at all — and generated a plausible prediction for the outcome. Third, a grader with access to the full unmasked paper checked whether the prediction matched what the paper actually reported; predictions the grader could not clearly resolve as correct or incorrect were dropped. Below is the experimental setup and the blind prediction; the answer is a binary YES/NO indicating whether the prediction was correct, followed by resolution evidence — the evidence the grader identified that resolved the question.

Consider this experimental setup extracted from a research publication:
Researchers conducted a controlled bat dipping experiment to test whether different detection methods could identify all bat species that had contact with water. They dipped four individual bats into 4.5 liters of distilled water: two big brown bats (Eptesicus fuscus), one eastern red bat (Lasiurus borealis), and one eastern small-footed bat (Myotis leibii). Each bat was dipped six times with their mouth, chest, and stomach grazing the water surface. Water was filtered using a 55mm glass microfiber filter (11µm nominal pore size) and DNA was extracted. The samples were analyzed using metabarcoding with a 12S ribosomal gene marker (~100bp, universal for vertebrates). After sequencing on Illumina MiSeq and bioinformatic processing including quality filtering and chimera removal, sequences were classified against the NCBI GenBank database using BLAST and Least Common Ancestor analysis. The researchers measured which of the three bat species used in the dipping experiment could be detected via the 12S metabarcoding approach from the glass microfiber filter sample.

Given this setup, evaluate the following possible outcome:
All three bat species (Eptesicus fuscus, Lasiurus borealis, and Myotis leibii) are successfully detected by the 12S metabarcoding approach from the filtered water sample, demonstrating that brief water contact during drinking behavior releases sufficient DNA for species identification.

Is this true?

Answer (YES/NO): YES